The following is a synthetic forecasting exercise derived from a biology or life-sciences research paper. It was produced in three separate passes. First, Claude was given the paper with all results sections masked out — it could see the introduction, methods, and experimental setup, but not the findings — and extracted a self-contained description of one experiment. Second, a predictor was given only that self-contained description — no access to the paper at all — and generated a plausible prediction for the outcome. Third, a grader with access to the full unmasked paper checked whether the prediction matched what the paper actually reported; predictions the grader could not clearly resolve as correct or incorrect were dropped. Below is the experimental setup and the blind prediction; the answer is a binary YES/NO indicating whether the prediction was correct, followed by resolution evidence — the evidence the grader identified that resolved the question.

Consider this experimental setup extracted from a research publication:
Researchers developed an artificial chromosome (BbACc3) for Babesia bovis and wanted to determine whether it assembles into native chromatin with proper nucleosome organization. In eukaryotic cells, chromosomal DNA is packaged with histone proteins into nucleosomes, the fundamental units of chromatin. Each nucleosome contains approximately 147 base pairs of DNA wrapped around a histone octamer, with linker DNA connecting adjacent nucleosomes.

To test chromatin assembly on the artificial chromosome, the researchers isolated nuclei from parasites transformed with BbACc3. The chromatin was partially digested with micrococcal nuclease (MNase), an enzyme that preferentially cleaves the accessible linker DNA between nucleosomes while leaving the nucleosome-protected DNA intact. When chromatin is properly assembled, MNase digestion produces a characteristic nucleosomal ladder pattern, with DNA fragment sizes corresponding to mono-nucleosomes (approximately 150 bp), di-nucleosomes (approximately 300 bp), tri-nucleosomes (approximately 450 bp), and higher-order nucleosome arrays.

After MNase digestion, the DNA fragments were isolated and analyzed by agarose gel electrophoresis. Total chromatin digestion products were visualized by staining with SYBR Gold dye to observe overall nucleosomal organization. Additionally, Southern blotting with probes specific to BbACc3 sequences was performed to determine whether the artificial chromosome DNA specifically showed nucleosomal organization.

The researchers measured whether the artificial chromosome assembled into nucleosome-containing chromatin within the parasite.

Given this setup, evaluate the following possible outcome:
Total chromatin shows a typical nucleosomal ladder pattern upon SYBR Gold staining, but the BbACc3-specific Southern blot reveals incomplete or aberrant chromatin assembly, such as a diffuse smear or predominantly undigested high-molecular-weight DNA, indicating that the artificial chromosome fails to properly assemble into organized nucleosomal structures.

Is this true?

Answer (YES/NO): NO